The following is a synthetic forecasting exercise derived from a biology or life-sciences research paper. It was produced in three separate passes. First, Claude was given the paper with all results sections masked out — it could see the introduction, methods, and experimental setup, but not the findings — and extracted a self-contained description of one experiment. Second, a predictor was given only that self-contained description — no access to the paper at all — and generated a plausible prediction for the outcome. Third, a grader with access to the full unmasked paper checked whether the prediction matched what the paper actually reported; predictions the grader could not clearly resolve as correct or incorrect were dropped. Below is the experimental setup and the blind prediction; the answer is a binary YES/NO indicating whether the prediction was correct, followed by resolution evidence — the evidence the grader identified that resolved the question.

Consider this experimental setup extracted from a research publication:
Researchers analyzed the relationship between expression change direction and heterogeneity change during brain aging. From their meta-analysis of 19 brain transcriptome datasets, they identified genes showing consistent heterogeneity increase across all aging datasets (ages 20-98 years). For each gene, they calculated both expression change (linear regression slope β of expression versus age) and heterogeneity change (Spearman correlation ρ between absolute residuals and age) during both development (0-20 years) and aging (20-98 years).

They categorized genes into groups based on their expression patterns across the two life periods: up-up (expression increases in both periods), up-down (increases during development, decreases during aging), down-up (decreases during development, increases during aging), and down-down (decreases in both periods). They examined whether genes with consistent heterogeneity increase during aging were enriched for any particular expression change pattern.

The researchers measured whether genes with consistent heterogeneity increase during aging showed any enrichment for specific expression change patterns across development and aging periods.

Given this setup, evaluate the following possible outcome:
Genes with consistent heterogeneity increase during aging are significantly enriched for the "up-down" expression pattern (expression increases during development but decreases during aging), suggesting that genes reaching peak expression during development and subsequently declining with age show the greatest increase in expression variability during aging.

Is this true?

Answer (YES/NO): NO